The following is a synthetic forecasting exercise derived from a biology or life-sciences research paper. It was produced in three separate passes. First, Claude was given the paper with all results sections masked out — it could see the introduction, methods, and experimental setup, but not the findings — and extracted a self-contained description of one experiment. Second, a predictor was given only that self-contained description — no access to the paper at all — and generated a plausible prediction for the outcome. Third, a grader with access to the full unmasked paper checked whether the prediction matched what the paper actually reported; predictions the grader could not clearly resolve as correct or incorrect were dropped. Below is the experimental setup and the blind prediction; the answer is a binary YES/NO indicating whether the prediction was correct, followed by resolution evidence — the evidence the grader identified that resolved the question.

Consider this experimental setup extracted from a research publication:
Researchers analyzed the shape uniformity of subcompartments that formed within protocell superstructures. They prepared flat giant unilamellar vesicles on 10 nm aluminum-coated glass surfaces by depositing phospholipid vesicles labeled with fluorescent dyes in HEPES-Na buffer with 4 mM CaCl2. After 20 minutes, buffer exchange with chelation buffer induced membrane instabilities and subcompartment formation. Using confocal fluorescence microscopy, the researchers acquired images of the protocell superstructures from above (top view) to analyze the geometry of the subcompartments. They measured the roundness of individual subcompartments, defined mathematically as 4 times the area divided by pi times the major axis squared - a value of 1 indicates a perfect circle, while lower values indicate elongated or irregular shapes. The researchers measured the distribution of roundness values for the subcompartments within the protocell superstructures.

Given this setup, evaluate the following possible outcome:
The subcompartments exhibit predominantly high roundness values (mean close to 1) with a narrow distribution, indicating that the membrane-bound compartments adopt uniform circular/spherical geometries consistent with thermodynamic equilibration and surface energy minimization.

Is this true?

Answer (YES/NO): NO